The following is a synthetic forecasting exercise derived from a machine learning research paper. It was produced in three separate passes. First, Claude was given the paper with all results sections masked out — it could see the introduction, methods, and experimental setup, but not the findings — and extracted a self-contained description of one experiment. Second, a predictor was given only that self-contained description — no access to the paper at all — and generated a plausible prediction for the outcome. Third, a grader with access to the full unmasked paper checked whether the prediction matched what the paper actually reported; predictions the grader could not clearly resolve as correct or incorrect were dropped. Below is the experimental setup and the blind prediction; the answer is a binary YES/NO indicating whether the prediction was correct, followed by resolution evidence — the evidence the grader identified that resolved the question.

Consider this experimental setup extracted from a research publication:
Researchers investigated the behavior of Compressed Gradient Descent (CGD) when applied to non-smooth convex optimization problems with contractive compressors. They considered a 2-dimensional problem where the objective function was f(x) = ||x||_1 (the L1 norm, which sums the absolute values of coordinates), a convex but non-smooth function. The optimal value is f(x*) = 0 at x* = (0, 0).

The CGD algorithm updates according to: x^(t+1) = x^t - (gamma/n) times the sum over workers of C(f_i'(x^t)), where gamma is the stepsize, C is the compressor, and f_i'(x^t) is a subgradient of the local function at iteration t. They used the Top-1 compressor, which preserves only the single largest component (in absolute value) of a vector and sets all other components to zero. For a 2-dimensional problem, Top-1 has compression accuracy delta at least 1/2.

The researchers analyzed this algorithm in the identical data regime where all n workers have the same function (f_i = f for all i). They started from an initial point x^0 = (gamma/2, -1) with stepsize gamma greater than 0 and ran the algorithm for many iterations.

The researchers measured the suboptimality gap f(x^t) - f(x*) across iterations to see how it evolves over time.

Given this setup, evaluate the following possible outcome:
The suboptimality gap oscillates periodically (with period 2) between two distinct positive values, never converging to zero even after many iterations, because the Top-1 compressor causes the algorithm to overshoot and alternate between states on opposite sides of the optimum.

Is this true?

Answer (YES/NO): NO